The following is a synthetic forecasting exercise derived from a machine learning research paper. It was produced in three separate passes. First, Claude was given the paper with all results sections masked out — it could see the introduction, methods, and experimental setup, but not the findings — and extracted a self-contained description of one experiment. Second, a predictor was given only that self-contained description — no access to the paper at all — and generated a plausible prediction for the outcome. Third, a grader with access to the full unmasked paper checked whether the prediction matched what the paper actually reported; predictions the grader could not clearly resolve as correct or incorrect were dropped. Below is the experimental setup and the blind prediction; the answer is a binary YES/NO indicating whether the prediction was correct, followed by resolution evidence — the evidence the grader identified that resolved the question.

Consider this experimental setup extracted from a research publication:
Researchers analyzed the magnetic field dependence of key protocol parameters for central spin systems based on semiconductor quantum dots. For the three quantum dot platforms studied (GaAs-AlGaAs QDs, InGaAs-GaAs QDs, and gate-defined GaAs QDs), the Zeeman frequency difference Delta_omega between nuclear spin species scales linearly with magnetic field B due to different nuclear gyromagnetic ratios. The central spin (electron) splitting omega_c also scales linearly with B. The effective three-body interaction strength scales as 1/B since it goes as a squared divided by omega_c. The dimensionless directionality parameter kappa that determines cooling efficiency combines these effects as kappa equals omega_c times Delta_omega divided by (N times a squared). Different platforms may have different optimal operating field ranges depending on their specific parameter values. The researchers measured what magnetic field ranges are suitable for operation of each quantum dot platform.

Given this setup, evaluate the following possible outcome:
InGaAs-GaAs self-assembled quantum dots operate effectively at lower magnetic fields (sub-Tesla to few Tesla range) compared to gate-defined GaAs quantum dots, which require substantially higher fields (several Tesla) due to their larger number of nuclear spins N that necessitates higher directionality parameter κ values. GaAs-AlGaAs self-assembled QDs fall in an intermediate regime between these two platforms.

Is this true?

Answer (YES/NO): NO